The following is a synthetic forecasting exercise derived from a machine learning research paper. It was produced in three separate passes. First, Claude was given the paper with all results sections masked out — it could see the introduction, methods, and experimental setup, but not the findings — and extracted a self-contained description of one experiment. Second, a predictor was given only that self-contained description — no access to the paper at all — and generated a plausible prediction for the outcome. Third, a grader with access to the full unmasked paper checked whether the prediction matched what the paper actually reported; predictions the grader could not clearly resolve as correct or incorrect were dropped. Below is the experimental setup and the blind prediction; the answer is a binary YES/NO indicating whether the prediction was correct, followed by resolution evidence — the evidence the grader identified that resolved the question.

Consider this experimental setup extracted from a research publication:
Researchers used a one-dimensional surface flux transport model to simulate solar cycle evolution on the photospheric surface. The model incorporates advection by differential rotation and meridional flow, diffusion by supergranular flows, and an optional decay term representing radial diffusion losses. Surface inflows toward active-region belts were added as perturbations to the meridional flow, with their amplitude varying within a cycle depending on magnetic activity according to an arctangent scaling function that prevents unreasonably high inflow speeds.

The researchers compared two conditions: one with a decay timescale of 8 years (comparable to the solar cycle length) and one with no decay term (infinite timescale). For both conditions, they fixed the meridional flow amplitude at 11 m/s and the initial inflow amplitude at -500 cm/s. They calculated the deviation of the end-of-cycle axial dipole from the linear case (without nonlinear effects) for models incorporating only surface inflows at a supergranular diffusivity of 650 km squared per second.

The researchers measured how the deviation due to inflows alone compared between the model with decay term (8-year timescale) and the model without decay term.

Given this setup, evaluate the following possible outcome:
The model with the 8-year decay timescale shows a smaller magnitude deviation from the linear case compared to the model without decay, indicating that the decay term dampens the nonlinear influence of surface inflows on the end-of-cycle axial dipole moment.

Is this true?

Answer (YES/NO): NO